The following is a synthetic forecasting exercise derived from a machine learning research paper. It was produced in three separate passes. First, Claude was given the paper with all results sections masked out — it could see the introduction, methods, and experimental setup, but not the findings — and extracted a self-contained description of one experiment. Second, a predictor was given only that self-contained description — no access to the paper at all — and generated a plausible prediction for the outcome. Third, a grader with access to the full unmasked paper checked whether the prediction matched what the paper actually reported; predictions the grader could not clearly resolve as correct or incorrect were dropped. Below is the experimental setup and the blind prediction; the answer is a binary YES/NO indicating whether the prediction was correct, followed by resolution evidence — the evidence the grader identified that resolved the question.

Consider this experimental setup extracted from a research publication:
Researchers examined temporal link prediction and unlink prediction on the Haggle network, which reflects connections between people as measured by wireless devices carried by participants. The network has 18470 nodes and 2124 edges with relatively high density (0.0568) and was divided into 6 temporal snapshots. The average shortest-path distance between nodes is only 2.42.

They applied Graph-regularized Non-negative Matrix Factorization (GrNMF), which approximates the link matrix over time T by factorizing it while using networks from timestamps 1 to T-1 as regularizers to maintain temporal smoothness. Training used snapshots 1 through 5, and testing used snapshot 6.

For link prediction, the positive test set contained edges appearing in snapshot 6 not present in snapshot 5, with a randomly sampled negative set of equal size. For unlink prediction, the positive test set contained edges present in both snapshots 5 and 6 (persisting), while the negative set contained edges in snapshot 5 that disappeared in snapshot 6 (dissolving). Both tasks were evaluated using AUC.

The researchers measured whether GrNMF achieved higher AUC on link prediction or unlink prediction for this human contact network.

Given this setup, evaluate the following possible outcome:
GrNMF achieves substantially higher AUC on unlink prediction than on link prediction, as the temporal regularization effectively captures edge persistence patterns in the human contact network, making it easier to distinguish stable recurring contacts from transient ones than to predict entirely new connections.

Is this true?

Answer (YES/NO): NO